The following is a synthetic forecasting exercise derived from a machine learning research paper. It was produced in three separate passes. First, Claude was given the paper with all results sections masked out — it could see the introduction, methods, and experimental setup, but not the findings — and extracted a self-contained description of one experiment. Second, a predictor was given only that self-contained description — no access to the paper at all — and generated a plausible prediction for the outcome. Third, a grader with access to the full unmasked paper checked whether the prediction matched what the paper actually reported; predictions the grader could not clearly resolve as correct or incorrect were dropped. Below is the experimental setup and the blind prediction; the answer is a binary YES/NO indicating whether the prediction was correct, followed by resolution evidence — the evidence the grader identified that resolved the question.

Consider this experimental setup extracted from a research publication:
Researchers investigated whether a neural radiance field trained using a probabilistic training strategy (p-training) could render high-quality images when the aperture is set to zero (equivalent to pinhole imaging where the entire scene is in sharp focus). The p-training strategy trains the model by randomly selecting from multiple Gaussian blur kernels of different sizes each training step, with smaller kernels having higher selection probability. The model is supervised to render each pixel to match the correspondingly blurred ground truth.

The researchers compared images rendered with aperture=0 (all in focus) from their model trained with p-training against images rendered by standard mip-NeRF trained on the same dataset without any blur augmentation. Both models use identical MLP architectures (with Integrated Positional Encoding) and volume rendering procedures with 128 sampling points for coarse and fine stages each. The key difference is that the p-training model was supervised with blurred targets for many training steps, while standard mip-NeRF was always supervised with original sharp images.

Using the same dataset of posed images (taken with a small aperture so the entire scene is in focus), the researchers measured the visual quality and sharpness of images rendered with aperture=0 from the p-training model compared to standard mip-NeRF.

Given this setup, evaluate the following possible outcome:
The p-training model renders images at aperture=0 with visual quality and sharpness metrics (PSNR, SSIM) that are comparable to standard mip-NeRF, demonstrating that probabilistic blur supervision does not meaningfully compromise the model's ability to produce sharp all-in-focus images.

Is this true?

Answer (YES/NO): YES